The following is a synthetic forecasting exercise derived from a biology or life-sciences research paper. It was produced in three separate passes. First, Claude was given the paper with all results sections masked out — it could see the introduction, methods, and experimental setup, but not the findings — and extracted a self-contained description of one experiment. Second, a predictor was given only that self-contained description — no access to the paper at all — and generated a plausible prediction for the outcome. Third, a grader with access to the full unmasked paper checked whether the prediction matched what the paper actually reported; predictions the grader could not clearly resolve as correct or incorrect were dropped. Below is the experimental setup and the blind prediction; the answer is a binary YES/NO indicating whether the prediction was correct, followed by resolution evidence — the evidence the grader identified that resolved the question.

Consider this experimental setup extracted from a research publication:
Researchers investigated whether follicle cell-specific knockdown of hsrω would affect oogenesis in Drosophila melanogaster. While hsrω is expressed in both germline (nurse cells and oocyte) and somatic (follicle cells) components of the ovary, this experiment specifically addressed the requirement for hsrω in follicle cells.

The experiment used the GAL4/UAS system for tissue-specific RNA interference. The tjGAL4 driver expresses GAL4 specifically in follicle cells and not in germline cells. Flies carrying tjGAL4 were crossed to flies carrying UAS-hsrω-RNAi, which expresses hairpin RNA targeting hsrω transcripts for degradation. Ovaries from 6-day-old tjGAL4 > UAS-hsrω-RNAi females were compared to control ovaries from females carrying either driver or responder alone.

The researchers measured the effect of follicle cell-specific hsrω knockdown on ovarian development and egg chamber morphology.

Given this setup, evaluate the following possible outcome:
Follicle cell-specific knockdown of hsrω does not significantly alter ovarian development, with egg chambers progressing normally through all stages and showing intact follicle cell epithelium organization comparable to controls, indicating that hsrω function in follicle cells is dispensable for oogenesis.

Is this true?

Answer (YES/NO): NO